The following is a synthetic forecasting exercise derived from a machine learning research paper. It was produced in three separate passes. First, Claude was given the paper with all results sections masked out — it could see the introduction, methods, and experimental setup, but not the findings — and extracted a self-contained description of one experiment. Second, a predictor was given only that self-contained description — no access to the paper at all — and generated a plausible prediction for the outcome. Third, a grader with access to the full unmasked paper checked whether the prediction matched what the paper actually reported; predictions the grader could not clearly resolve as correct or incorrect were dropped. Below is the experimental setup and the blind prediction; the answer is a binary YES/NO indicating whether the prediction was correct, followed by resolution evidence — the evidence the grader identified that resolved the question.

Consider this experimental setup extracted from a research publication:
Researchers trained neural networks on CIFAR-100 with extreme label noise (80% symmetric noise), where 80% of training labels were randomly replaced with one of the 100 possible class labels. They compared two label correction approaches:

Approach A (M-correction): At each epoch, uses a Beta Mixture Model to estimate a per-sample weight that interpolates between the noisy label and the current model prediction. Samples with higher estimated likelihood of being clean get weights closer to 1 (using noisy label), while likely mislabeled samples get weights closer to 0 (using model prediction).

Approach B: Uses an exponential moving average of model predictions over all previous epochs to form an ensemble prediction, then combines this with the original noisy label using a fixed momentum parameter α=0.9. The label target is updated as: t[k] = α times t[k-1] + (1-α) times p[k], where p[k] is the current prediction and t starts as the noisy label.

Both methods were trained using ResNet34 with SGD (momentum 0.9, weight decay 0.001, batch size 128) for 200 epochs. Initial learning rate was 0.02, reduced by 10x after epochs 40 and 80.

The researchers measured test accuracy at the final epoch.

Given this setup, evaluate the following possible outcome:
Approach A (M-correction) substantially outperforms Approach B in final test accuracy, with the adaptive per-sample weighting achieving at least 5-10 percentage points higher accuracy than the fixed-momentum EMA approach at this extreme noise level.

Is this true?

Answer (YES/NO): YES